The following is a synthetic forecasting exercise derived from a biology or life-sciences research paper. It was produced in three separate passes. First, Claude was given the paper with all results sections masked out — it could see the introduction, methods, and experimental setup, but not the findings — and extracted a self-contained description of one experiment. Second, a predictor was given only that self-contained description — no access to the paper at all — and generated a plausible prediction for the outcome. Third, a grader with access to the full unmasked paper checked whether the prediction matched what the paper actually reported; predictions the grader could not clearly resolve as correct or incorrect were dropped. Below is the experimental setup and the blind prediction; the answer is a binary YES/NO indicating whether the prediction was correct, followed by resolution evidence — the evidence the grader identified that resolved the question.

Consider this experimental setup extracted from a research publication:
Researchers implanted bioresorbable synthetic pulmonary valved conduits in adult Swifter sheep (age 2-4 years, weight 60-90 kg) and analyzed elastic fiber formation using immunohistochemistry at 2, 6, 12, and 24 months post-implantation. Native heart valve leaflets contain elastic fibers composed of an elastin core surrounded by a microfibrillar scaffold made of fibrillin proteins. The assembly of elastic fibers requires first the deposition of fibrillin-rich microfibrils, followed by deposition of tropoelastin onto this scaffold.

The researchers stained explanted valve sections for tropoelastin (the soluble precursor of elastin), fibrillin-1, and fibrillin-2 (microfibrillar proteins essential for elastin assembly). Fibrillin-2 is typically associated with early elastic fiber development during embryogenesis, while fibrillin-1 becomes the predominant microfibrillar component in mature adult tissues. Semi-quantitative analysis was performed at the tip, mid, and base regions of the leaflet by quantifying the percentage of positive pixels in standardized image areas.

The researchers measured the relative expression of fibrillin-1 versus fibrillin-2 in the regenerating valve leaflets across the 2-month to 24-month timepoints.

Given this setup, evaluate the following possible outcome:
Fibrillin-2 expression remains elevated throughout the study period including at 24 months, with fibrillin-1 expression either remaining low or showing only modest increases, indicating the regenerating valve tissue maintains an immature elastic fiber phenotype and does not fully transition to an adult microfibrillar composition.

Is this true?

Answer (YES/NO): NO